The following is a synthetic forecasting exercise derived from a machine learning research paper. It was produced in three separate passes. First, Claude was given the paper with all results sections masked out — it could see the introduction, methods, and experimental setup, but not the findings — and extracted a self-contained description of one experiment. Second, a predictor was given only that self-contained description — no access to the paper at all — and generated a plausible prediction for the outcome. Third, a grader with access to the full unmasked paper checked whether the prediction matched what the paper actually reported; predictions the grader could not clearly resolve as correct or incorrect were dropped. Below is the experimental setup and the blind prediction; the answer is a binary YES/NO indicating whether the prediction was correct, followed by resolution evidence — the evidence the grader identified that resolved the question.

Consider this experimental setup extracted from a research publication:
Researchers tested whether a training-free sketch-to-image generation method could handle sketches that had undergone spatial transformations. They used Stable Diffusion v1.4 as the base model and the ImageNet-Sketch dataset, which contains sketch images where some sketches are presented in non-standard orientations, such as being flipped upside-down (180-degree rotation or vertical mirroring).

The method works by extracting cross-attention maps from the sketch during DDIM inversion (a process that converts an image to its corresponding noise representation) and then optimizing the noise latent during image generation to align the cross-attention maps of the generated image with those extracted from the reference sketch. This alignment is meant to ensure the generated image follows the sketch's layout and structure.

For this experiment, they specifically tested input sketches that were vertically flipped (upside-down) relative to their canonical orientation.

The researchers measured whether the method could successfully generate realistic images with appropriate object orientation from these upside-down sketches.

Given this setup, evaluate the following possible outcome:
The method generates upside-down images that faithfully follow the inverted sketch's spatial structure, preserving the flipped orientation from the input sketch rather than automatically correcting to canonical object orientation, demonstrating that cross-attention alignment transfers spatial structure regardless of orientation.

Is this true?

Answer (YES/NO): NO